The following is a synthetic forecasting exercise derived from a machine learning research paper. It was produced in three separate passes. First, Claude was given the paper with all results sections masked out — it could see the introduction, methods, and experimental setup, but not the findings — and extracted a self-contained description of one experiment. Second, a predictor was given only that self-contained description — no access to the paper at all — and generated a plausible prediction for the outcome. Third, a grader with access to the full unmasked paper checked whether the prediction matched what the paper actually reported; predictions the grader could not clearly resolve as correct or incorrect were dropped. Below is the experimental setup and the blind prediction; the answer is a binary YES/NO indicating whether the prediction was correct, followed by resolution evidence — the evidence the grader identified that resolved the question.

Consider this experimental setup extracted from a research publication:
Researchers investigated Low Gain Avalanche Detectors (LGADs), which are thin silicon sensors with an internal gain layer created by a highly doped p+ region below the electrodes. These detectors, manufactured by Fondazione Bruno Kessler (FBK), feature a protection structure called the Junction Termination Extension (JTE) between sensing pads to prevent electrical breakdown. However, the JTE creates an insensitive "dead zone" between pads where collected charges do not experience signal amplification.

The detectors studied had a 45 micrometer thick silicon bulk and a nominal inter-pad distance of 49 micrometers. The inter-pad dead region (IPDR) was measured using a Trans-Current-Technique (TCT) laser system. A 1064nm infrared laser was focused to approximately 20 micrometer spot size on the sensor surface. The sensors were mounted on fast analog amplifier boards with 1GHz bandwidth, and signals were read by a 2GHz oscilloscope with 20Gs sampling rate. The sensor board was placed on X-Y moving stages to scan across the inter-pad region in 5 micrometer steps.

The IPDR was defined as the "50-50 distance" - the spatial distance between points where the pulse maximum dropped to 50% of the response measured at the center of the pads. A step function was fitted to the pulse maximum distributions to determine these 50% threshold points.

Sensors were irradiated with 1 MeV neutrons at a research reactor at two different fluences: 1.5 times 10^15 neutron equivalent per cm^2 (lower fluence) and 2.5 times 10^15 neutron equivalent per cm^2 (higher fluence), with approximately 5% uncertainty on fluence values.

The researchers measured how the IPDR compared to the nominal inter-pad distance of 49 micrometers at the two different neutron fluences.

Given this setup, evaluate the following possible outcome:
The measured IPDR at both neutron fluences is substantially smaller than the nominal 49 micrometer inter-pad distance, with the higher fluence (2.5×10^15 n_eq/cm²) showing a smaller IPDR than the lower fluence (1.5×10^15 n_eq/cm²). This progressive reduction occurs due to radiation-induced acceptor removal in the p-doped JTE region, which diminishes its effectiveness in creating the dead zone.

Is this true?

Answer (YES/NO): NO